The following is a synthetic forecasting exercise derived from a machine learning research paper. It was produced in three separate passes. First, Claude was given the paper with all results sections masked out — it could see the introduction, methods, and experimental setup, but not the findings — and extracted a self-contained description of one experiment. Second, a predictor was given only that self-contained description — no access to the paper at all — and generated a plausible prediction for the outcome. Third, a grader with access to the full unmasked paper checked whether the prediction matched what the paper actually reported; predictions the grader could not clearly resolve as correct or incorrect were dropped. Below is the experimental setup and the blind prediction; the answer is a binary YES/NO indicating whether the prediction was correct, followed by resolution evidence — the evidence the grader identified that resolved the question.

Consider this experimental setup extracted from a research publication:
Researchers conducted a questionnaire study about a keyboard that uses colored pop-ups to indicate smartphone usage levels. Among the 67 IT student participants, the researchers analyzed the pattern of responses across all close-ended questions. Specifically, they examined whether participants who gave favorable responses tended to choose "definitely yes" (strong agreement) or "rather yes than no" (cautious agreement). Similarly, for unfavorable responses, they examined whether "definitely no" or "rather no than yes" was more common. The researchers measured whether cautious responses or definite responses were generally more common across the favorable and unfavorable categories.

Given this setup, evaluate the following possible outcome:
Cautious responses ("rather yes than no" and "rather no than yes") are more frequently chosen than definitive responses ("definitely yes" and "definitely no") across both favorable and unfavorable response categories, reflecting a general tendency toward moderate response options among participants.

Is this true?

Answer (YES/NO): YES